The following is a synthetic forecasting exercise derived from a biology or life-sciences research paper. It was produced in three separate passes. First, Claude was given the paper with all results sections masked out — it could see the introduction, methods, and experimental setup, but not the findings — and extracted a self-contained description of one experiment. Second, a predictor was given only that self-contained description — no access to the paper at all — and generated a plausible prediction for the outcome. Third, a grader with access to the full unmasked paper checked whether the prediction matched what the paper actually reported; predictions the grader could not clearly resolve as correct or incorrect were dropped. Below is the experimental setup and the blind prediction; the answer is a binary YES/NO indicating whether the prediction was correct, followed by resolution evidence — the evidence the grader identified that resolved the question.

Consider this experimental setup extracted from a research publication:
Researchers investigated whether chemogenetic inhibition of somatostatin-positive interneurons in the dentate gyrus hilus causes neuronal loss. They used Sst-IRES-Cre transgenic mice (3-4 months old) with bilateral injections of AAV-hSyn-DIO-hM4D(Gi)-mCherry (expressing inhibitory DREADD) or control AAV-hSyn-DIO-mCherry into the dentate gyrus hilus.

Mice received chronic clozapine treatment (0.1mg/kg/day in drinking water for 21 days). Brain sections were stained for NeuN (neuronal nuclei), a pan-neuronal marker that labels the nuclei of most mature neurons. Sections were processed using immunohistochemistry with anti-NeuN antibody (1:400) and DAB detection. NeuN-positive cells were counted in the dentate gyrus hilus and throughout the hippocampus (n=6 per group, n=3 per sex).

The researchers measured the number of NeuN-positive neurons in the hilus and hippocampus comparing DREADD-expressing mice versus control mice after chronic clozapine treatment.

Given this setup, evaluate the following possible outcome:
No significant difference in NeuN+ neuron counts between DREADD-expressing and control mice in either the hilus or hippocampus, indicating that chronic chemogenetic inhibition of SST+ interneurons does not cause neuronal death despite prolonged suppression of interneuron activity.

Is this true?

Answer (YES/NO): YES